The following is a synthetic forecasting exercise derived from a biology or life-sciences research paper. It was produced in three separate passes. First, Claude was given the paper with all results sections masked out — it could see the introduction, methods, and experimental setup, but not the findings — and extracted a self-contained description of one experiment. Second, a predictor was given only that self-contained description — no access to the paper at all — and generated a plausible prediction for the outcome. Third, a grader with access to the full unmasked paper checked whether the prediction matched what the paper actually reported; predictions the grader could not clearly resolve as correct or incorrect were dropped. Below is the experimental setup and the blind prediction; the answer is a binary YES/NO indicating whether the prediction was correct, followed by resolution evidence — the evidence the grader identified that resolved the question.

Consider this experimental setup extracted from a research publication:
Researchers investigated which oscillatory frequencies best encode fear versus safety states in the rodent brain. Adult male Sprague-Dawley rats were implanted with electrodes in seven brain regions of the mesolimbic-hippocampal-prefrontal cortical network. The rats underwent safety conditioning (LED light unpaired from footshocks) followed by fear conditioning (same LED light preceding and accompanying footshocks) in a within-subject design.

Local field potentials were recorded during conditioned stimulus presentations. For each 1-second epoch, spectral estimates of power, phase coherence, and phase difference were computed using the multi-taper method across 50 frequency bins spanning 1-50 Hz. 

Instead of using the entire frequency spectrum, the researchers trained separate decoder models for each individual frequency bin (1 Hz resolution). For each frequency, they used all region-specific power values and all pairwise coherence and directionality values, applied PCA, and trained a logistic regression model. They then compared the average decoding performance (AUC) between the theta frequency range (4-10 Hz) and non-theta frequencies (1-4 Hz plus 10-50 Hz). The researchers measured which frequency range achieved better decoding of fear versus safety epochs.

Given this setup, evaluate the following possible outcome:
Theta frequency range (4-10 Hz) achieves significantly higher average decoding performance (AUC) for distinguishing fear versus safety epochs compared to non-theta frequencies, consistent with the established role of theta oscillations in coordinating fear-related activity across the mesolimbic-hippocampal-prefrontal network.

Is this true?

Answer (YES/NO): YES